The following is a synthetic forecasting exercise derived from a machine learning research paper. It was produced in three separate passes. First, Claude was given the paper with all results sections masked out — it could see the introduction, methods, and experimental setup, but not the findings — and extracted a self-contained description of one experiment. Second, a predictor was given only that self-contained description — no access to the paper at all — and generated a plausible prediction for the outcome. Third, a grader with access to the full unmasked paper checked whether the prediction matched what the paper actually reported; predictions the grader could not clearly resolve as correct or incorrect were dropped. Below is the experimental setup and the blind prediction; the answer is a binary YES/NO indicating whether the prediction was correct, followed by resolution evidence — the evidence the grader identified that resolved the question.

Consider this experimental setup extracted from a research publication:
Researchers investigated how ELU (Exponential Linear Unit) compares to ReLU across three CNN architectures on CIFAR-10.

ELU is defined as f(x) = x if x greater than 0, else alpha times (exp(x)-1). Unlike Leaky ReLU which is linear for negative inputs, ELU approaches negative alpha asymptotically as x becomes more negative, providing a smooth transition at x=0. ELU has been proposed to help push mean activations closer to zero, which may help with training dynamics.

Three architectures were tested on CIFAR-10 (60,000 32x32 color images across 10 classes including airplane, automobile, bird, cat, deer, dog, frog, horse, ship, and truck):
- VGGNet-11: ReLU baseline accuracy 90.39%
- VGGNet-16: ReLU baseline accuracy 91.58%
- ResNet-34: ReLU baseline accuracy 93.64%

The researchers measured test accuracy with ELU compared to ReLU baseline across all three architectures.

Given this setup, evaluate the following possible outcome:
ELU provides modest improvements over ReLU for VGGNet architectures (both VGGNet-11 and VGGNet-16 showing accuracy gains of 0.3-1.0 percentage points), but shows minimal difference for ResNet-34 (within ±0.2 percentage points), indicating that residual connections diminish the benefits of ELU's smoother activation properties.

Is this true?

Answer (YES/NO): NO